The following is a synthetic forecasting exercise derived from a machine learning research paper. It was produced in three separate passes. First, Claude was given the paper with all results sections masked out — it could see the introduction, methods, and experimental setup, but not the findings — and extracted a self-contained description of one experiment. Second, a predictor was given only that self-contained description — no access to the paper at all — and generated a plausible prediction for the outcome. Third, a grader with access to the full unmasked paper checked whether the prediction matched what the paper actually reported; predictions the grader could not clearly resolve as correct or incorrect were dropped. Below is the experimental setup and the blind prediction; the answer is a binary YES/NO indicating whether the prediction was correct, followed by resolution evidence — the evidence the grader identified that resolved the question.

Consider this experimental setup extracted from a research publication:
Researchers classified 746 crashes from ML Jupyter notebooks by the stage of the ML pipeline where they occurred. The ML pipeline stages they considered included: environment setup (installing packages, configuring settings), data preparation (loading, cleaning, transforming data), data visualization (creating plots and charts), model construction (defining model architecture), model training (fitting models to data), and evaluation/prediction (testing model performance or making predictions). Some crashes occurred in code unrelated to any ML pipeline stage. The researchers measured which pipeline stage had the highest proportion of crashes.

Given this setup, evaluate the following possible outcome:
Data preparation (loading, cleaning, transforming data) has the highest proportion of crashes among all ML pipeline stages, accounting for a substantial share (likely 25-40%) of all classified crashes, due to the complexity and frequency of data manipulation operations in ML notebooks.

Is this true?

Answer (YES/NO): YES